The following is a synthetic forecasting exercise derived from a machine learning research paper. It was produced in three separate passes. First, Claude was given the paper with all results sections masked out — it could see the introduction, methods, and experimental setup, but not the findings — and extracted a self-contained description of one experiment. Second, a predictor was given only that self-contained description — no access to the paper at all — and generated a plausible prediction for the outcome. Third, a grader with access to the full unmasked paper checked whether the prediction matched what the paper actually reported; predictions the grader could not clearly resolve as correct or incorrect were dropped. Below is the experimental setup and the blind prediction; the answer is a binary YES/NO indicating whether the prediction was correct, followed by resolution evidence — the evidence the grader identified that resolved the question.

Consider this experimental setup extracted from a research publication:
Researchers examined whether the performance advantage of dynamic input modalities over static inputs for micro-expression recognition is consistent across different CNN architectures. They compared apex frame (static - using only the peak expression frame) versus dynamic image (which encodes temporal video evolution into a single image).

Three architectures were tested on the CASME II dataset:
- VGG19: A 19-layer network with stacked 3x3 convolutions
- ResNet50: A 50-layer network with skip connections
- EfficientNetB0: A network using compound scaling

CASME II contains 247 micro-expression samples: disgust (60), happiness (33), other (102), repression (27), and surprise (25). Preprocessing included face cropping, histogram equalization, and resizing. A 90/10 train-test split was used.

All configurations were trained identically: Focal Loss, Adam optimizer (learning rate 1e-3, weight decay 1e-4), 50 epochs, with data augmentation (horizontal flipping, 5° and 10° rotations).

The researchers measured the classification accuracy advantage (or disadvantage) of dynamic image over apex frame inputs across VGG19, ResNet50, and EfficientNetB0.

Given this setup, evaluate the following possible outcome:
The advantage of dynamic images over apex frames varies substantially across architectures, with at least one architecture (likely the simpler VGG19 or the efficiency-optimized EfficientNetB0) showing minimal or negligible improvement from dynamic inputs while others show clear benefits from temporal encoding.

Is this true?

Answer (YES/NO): NO